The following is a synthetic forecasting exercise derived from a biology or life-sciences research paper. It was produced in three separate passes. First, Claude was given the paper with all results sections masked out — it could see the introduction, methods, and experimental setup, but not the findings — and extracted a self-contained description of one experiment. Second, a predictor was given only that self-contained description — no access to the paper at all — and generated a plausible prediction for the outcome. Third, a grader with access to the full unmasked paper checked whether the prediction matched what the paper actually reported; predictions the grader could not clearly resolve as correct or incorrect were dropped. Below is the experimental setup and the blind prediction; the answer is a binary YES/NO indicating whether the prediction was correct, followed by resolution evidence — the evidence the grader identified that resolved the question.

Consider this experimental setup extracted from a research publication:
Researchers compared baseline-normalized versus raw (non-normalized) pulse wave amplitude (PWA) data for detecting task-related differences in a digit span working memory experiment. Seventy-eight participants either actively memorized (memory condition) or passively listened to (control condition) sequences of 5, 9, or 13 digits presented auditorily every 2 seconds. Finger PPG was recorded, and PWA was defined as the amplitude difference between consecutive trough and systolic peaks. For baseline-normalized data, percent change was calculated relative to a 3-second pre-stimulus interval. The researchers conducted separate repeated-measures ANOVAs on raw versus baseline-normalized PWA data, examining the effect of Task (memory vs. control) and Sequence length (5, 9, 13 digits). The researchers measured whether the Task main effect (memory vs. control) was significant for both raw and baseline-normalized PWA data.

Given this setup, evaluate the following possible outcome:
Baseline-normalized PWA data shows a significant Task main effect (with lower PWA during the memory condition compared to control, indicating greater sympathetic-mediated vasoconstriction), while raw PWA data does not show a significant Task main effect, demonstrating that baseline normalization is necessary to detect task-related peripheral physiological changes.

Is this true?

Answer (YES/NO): YES